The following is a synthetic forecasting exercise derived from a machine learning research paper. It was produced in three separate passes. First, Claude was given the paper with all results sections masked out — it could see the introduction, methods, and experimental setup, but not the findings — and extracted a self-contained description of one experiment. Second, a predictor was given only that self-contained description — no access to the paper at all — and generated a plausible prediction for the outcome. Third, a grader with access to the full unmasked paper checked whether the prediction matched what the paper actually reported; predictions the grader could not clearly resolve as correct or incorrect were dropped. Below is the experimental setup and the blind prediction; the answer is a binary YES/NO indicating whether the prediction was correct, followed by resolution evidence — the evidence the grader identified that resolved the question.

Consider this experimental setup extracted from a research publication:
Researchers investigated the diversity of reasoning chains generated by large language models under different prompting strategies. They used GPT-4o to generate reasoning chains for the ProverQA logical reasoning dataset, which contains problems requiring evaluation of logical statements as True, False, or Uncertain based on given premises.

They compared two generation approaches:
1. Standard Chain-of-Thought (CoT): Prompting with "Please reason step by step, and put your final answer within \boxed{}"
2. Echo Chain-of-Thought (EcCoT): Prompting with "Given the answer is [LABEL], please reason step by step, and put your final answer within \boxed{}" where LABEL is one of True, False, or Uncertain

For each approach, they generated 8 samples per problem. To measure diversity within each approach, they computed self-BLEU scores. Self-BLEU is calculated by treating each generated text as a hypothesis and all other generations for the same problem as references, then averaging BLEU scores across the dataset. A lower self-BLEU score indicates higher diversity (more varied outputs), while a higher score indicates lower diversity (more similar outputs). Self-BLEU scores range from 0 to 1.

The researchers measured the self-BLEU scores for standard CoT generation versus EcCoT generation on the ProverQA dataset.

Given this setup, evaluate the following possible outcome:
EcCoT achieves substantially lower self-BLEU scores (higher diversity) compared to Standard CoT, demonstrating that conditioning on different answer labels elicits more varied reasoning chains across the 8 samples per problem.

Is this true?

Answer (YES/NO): YES